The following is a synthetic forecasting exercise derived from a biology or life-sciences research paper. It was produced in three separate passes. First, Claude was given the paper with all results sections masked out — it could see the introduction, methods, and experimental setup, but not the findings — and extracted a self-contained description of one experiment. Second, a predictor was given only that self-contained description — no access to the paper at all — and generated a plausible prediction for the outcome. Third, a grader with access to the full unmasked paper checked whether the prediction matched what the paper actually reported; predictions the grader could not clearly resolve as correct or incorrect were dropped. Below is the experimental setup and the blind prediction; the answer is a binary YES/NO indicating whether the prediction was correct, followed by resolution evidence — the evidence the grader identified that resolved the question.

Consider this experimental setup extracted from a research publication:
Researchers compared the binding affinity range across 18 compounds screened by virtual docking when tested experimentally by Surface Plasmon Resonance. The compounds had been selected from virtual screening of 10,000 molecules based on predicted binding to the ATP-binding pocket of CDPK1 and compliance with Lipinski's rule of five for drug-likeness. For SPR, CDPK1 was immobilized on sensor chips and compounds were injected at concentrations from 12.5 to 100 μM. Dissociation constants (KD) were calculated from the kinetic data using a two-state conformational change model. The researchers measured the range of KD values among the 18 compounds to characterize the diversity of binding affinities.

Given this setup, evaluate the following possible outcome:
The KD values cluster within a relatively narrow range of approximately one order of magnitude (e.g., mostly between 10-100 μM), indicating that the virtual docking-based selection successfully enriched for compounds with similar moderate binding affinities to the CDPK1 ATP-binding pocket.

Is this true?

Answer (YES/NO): NO